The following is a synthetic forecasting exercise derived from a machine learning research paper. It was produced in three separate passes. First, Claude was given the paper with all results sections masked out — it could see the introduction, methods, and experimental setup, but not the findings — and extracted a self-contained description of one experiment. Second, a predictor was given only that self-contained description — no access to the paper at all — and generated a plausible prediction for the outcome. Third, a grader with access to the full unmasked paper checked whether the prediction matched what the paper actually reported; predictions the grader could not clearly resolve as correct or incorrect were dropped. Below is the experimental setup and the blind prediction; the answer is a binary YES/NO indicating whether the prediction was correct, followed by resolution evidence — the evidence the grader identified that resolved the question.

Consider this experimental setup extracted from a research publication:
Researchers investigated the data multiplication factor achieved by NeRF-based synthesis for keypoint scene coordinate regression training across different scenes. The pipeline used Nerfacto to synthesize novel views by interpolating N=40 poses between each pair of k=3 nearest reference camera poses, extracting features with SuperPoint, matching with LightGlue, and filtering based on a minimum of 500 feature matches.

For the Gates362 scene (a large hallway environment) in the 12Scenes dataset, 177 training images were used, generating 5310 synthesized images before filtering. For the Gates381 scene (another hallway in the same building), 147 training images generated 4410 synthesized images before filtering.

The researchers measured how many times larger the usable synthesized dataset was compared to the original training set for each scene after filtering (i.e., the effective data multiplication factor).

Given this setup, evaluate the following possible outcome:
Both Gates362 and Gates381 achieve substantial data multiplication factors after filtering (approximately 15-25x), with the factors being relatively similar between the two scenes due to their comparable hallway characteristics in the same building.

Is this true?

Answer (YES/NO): NO